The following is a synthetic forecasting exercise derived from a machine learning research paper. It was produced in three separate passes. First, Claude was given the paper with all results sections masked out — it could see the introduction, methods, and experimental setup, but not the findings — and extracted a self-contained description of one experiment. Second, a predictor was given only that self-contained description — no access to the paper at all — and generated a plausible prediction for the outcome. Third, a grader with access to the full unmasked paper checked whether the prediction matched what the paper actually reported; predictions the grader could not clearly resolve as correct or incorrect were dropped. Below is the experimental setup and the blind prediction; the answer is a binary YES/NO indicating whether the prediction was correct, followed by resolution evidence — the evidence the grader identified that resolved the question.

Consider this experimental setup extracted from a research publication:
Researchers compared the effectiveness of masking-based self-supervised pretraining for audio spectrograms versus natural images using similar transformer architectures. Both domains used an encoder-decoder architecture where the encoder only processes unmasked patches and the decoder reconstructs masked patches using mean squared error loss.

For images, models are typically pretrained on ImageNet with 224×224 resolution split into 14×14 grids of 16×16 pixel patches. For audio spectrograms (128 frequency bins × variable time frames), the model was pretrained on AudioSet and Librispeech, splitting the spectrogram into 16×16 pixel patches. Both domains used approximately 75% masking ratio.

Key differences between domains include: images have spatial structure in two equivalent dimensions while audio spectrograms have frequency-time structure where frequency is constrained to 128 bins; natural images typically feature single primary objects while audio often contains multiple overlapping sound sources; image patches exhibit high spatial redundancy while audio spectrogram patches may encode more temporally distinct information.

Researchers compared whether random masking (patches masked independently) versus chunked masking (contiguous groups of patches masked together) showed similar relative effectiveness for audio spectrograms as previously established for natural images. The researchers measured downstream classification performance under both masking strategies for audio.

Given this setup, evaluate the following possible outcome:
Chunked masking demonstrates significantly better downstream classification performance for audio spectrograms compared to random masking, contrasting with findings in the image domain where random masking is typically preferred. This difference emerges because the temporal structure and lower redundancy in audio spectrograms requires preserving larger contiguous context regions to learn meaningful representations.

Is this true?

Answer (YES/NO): NO